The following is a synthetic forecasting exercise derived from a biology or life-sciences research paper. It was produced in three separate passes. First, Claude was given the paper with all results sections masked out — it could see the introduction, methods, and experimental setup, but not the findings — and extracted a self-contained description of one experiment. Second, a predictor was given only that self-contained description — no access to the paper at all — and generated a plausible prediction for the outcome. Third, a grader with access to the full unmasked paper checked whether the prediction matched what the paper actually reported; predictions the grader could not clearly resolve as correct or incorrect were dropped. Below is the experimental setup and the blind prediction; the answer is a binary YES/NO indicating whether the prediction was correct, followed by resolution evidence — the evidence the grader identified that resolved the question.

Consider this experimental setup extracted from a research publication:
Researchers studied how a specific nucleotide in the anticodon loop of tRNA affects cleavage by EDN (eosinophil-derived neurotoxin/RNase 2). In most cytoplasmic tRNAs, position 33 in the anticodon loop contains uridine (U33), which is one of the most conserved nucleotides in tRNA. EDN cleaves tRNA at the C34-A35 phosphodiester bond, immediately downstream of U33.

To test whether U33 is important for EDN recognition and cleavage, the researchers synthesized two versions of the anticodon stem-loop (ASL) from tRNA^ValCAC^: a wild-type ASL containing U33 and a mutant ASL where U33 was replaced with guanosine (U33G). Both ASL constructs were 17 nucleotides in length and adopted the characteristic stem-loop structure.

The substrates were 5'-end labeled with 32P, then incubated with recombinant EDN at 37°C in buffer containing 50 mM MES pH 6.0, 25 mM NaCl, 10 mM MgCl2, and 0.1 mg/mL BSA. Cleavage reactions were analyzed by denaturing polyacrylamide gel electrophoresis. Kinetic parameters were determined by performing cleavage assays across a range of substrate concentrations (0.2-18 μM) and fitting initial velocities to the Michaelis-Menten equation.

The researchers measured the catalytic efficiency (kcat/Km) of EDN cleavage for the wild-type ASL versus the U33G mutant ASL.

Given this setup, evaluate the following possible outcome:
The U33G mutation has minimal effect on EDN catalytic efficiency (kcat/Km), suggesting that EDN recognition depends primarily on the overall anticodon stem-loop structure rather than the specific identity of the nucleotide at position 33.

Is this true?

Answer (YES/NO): NO